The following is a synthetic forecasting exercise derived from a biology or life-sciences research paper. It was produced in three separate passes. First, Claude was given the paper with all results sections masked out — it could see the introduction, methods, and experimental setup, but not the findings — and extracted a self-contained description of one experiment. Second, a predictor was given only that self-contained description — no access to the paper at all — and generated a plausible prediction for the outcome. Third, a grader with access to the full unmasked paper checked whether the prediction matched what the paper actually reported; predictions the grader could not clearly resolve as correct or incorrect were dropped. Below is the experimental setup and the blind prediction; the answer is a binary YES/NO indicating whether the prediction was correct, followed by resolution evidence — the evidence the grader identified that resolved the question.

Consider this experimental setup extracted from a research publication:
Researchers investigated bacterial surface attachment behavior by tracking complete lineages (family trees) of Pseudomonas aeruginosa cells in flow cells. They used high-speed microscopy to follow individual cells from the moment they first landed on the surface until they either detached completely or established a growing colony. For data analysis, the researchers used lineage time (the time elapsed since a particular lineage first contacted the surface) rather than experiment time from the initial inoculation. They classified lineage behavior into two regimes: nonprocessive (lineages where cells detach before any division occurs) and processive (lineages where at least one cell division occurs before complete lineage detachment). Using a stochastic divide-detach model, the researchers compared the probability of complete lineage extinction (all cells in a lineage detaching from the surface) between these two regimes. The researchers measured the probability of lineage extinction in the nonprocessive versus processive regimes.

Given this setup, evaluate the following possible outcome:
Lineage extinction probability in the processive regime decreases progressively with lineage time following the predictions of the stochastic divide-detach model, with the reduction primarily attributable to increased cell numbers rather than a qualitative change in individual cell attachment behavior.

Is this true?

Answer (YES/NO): NO